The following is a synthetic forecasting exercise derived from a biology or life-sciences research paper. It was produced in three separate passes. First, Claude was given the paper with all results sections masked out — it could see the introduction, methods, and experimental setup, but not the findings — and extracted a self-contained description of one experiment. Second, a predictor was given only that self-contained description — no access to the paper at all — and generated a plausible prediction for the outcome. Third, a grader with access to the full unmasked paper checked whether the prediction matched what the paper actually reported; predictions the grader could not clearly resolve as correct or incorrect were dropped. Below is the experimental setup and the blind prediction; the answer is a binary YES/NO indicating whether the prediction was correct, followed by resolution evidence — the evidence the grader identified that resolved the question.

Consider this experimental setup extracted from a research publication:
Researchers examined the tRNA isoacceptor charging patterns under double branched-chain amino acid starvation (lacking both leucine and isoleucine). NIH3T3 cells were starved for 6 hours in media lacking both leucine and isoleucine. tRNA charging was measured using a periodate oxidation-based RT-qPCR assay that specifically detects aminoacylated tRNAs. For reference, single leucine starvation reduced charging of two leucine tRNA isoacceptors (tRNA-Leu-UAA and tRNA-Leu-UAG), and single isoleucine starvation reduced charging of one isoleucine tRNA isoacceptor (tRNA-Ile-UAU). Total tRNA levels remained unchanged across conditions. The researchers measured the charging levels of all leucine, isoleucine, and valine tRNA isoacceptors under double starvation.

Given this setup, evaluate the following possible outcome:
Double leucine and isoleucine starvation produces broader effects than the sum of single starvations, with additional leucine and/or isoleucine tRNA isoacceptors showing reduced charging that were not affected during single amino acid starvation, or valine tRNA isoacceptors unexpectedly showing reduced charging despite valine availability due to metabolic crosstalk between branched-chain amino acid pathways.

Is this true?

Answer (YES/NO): NO